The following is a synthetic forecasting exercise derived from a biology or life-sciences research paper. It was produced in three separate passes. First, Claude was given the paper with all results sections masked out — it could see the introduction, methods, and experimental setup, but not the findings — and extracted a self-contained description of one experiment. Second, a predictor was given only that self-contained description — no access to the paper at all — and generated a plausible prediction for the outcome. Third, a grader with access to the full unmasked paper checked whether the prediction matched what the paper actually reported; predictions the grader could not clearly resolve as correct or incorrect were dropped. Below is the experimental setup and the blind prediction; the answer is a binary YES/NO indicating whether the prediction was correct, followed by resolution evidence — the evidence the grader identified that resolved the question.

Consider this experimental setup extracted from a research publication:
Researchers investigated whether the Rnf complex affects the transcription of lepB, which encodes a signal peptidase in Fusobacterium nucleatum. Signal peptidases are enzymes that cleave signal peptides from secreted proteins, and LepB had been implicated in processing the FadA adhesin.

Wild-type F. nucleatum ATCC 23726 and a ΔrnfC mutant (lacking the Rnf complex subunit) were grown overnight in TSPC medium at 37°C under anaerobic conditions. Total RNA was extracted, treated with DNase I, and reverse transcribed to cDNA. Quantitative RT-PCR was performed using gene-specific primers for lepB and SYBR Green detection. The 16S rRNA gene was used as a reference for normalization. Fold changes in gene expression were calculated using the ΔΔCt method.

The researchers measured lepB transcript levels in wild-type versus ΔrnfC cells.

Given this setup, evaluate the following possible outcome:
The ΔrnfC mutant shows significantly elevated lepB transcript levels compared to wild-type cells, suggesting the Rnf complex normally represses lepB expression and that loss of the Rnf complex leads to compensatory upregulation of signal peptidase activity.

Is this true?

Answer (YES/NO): NO